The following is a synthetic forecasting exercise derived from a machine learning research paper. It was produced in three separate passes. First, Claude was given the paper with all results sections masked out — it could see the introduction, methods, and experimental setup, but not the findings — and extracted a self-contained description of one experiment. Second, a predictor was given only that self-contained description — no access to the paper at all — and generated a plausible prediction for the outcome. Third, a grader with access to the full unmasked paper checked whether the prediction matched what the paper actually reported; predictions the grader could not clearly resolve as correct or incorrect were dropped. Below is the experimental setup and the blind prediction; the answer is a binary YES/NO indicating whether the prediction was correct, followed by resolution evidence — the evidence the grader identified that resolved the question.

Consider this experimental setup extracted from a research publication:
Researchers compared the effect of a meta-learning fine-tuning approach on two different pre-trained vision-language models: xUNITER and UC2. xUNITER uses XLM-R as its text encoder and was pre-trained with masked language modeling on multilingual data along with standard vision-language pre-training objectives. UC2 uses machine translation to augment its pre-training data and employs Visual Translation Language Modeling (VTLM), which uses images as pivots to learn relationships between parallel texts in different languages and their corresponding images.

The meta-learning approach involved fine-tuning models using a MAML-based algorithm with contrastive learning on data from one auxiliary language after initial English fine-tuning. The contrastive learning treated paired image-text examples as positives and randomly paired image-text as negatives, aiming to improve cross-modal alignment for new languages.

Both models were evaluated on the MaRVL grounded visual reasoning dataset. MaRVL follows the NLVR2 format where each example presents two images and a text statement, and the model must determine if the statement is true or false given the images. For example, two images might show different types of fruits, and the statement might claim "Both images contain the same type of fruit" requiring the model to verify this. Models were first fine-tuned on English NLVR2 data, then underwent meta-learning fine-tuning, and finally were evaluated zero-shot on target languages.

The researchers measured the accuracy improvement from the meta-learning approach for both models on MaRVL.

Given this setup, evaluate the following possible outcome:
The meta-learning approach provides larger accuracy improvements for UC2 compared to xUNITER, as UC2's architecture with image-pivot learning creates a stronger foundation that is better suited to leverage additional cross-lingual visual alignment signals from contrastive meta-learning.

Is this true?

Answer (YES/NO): NO